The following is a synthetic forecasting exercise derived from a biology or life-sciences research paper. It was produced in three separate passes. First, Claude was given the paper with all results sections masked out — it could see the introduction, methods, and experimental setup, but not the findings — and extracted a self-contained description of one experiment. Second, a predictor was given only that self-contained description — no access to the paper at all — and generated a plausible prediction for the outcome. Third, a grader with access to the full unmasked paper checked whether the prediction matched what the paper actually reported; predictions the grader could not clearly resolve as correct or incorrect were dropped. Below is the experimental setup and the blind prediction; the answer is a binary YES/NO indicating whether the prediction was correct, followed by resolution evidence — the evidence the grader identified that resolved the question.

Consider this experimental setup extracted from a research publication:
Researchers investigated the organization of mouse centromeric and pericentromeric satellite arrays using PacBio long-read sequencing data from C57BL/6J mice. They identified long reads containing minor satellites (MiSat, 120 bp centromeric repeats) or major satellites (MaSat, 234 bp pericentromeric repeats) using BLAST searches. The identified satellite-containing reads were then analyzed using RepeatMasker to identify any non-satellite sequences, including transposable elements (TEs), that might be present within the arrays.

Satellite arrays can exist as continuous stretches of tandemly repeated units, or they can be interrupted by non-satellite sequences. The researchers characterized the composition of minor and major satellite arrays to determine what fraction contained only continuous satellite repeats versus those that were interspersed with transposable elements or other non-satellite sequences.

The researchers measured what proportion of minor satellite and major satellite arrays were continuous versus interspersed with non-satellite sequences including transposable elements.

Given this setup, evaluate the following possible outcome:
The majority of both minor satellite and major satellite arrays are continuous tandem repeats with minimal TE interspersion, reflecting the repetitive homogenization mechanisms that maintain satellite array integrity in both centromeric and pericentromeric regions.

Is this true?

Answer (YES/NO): YES